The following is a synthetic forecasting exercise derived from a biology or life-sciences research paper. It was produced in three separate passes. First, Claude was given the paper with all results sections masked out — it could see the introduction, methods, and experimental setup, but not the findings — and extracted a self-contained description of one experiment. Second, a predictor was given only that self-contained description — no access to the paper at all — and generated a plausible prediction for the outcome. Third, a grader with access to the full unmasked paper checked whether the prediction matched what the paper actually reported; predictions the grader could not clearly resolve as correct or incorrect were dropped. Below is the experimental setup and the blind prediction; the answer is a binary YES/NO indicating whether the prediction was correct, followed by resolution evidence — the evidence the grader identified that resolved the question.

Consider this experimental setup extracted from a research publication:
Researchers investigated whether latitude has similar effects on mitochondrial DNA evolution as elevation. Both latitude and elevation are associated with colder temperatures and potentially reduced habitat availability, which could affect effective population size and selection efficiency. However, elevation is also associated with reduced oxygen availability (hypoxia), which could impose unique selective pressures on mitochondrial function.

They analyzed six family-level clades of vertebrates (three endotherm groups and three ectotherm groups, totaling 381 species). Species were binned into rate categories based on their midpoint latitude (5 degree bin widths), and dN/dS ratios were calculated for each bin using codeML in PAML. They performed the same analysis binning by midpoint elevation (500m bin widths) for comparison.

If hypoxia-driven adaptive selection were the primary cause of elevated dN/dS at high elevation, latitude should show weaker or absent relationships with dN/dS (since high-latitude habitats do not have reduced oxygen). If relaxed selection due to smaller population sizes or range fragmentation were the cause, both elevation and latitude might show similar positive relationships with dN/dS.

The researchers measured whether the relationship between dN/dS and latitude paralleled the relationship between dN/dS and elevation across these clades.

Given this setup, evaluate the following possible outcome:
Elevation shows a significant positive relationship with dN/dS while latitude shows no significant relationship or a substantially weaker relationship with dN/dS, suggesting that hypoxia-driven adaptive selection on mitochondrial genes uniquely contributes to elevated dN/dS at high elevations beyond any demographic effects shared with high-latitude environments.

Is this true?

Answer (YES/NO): NO